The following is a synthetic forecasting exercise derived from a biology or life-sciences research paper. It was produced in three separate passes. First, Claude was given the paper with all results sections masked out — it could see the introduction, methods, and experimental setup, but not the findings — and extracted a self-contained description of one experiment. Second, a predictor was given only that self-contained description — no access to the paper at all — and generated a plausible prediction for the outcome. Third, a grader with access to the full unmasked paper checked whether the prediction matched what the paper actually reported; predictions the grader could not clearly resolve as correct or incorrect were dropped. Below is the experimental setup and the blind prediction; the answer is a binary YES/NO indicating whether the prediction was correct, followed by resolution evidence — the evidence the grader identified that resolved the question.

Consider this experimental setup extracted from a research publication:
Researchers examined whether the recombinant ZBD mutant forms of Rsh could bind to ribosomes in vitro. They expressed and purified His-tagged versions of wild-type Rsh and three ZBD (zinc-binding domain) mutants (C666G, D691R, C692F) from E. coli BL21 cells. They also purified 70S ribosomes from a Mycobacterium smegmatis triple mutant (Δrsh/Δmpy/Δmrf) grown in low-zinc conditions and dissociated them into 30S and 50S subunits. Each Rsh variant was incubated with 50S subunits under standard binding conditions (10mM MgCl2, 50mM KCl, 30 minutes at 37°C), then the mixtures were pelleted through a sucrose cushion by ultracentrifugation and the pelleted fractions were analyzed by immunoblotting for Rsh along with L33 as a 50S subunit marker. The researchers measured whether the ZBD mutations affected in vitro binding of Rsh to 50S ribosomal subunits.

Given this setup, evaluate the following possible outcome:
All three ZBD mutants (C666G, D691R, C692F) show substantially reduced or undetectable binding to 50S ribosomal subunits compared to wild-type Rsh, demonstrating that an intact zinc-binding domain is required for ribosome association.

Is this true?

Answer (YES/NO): NO